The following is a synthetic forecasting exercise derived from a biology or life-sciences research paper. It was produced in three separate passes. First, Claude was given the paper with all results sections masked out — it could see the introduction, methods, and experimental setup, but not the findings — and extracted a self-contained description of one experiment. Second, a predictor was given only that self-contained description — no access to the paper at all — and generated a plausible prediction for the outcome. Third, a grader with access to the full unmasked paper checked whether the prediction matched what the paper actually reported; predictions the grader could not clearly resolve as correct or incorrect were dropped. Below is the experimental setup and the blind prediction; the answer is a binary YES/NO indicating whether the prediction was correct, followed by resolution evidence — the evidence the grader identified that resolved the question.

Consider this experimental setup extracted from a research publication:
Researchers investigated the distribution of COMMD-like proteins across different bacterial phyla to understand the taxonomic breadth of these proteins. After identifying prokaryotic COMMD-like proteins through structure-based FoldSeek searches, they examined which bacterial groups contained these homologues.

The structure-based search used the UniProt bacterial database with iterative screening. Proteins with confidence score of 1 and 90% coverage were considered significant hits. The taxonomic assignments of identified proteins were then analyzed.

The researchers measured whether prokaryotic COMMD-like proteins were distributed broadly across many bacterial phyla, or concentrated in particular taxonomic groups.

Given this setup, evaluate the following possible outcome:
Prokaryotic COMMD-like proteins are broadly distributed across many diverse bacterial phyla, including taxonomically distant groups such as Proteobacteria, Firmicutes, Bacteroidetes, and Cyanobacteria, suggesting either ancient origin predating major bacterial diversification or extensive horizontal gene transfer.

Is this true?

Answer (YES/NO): YES